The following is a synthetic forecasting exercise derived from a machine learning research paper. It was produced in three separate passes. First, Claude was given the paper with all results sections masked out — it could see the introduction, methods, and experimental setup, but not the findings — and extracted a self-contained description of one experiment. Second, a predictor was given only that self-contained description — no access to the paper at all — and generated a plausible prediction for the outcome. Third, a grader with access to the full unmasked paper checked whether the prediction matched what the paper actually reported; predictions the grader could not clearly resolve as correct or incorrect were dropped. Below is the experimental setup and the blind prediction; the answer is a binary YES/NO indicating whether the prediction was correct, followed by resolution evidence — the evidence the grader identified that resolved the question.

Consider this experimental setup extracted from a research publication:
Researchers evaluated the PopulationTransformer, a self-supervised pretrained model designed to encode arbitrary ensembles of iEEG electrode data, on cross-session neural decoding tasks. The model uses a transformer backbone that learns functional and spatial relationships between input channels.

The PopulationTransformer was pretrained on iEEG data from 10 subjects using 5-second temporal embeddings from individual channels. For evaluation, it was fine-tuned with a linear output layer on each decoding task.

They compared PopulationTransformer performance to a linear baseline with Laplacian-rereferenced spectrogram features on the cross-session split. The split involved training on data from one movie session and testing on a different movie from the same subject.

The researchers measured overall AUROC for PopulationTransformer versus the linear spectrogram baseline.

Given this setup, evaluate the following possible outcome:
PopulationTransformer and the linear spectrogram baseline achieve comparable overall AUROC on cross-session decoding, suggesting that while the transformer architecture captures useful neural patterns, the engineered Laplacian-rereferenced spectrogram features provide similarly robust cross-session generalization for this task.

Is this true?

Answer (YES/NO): NO